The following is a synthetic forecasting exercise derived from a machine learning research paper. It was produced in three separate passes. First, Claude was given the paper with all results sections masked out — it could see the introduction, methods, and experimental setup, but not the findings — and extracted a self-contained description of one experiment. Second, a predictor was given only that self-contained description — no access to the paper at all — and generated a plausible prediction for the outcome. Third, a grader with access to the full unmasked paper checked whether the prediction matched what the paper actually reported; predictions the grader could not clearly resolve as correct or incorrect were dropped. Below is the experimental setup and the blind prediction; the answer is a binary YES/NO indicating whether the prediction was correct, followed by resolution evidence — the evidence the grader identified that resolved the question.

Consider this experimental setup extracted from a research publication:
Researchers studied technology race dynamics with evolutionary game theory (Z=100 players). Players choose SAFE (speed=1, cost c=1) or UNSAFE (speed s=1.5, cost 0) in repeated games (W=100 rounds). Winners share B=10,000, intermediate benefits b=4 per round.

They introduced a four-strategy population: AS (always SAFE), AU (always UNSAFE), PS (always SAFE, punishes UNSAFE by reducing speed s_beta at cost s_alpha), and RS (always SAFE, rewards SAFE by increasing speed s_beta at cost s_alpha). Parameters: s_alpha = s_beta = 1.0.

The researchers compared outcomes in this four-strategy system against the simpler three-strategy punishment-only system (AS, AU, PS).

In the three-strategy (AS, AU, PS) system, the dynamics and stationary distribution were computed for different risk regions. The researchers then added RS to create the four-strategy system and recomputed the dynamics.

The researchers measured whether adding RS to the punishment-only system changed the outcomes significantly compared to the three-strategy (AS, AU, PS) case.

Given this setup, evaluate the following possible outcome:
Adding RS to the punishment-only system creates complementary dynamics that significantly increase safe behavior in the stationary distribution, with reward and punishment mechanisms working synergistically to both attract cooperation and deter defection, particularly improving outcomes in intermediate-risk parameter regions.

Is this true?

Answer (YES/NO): NO